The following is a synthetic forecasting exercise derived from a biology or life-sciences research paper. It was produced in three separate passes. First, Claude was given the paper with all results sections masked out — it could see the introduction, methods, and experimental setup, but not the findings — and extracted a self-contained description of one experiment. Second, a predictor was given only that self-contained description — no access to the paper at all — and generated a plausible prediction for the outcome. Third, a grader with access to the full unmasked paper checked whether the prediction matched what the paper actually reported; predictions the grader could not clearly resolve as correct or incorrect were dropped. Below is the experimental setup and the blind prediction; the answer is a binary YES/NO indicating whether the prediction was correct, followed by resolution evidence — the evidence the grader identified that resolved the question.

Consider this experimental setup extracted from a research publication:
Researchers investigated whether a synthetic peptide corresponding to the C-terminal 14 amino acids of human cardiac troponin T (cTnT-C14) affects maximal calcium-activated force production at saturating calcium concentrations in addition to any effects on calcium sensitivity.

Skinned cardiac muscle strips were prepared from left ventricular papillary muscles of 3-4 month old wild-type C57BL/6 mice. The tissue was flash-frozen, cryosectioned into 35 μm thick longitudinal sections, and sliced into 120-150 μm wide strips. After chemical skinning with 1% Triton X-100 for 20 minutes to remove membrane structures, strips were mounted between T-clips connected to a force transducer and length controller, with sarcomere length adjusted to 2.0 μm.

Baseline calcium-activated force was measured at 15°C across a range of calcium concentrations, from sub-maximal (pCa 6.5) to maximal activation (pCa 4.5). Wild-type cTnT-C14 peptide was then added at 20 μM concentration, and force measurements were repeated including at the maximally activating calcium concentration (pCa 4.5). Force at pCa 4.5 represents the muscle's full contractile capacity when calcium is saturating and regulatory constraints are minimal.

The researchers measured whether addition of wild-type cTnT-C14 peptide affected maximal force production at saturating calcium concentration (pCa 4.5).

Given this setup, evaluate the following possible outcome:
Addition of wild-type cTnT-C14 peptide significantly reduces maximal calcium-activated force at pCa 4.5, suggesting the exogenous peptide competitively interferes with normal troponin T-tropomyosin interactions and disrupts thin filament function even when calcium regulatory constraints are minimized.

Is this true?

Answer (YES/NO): NO